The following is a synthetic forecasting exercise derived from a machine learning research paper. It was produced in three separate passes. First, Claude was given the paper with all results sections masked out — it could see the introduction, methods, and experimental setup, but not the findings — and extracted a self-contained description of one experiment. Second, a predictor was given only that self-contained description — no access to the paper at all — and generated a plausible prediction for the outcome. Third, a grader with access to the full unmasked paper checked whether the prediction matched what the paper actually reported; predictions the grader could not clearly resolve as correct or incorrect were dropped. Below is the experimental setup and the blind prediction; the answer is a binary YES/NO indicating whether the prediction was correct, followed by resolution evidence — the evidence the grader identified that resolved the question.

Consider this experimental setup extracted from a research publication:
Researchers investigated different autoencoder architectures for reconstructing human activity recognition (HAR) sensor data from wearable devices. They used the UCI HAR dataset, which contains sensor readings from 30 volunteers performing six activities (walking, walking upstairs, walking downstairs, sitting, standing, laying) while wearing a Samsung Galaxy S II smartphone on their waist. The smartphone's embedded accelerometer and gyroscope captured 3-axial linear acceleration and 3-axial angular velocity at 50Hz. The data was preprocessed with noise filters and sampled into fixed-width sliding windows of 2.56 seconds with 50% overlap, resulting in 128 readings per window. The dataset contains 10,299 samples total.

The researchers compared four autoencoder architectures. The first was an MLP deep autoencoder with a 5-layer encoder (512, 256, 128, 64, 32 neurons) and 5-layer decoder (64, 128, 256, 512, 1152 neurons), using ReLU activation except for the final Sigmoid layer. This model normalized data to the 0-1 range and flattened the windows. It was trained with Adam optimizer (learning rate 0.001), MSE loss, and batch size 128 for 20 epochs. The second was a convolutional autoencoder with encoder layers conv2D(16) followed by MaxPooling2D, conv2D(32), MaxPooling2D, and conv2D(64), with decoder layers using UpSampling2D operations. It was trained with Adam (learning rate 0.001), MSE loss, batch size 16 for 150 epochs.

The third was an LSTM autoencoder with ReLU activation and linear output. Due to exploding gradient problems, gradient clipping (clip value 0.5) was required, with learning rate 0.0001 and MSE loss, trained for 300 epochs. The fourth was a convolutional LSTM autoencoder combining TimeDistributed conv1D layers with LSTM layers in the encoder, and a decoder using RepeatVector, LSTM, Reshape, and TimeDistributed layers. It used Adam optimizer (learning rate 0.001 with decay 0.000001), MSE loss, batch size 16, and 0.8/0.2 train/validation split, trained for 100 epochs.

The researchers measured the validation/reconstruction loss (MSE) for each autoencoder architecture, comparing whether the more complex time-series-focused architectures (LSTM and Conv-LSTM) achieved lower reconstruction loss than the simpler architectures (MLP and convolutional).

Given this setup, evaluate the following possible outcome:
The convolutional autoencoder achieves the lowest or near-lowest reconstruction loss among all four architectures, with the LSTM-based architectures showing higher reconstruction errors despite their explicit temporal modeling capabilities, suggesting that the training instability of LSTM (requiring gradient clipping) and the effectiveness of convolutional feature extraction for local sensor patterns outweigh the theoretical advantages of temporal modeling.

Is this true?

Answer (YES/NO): YES